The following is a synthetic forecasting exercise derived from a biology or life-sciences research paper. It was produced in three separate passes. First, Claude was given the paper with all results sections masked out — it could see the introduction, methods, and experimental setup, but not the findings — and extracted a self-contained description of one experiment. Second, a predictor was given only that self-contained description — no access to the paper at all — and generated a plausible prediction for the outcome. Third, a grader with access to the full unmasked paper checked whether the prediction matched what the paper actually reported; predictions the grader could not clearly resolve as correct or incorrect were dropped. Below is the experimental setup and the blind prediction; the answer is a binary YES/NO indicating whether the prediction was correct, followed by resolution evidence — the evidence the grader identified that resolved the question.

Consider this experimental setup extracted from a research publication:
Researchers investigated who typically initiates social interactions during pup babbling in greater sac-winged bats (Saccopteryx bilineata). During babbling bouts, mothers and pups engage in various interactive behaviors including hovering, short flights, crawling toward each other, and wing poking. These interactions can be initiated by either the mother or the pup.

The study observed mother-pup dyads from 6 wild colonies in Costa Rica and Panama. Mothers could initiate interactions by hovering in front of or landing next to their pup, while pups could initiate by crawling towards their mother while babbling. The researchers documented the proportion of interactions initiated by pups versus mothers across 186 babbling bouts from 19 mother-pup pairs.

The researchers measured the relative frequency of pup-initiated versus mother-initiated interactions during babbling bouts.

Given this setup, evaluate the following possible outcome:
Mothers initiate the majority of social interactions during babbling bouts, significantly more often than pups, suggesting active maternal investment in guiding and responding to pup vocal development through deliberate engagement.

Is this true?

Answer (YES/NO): NO